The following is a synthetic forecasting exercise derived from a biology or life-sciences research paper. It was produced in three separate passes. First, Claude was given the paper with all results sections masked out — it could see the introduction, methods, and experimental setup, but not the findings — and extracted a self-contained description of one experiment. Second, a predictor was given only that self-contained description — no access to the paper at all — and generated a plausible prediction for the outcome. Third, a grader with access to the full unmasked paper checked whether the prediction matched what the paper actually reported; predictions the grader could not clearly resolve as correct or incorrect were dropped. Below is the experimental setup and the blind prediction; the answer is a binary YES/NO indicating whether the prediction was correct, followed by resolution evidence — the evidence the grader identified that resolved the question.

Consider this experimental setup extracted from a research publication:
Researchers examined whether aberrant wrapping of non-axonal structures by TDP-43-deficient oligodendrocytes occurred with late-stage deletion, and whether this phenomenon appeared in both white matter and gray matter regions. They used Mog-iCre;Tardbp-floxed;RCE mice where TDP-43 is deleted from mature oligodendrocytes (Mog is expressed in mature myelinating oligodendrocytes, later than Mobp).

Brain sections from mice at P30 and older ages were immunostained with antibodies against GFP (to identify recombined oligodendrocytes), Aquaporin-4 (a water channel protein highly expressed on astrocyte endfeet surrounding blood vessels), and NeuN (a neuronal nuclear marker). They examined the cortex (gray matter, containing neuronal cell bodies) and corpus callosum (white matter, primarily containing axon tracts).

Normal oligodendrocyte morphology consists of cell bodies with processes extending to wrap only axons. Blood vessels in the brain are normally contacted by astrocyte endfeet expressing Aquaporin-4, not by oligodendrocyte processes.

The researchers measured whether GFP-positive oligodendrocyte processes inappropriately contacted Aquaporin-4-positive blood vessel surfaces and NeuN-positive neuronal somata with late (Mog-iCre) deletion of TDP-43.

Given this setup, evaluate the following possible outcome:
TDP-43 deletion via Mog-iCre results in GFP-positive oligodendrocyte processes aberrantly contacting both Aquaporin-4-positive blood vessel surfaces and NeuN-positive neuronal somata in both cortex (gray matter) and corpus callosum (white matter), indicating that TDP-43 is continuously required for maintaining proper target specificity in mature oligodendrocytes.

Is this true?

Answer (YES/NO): YES